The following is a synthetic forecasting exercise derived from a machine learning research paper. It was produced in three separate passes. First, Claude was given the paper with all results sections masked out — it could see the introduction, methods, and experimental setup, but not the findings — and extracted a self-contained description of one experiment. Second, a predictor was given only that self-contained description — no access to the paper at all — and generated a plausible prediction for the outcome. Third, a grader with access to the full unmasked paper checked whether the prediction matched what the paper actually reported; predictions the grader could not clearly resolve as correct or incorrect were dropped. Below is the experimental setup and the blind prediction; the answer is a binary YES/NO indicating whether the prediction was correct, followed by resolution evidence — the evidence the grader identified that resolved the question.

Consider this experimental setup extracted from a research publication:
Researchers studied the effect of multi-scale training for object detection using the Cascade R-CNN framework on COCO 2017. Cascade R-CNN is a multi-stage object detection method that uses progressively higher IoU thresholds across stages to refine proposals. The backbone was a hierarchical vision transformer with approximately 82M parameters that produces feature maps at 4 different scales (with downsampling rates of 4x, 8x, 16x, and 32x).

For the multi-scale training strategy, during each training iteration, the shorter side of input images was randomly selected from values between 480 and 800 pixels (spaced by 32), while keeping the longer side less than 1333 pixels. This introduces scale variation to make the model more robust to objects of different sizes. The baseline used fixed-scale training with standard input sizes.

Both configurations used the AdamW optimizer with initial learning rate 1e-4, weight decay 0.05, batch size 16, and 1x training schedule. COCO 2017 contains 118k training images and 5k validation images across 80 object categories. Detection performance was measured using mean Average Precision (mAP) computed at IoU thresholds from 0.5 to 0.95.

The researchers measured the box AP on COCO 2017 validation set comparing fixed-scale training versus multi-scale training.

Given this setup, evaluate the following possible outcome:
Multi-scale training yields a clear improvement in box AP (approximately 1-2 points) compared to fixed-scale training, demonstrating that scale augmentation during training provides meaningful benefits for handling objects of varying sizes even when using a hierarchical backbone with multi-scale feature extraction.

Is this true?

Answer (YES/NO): YES